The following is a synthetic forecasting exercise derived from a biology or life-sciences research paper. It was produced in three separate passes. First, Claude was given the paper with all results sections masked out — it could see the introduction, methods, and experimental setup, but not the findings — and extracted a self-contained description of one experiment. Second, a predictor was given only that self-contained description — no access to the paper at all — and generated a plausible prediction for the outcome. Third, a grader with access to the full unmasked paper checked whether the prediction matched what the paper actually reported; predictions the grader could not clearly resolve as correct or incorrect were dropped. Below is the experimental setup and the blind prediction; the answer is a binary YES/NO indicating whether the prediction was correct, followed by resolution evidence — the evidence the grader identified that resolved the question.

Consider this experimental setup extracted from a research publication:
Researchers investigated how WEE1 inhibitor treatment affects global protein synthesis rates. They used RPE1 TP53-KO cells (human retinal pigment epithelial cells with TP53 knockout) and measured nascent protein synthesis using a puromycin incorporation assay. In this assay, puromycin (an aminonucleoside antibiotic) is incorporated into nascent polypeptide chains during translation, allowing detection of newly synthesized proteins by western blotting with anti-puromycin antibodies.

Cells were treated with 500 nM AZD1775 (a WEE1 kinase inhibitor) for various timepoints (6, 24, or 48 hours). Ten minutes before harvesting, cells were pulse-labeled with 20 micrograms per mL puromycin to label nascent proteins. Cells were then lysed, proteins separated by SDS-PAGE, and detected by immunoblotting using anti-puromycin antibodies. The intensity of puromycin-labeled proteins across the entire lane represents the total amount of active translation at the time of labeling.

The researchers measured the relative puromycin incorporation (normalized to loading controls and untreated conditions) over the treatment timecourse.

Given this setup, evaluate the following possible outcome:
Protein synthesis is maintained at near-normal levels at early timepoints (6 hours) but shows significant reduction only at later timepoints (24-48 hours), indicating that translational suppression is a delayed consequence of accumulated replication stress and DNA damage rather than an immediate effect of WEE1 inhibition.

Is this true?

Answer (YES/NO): NO